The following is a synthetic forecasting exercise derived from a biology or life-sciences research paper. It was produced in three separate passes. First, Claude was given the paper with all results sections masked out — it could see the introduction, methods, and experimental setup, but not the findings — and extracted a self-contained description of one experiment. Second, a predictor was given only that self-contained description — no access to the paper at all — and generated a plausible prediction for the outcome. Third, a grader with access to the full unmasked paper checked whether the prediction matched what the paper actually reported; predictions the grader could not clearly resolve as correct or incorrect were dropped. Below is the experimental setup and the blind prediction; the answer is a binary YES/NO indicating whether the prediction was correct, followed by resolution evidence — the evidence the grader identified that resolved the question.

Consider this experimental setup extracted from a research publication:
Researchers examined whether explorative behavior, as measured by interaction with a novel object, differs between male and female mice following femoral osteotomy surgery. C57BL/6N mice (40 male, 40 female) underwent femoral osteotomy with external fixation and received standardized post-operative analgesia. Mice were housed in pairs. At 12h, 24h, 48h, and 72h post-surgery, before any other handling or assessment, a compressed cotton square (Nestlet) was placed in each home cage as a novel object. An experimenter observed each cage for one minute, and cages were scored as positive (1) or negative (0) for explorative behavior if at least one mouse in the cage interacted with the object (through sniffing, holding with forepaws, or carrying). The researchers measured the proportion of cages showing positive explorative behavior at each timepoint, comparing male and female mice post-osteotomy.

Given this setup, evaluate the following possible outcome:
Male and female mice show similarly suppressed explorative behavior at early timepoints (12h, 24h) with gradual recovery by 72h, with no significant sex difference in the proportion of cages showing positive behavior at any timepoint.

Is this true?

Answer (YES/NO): NO